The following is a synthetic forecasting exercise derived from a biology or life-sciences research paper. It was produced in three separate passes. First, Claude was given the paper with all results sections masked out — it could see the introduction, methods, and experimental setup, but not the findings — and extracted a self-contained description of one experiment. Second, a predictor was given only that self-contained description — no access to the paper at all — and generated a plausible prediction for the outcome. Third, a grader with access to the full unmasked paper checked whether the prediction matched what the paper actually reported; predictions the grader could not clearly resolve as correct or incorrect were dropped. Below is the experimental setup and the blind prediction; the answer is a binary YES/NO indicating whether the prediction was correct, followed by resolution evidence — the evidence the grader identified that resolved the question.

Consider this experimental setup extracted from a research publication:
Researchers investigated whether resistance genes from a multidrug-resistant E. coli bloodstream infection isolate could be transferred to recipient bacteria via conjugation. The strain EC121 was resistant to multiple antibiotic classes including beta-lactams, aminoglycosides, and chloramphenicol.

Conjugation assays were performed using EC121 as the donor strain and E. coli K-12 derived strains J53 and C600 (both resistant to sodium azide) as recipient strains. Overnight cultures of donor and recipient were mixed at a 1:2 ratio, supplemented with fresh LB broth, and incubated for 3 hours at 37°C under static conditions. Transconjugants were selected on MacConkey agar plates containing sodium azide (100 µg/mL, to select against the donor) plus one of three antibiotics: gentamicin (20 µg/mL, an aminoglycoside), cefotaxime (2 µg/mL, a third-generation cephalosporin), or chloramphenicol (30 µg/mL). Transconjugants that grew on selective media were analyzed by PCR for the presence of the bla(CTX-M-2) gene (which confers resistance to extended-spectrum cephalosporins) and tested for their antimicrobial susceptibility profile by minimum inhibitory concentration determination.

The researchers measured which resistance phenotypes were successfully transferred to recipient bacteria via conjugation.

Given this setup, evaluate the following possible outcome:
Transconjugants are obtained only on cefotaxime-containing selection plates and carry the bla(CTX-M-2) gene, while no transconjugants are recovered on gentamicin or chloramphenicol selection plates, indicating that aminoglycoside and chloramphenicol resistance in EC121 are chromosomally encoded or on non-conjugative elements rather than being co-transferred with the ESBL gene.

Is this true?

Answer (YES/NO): NO